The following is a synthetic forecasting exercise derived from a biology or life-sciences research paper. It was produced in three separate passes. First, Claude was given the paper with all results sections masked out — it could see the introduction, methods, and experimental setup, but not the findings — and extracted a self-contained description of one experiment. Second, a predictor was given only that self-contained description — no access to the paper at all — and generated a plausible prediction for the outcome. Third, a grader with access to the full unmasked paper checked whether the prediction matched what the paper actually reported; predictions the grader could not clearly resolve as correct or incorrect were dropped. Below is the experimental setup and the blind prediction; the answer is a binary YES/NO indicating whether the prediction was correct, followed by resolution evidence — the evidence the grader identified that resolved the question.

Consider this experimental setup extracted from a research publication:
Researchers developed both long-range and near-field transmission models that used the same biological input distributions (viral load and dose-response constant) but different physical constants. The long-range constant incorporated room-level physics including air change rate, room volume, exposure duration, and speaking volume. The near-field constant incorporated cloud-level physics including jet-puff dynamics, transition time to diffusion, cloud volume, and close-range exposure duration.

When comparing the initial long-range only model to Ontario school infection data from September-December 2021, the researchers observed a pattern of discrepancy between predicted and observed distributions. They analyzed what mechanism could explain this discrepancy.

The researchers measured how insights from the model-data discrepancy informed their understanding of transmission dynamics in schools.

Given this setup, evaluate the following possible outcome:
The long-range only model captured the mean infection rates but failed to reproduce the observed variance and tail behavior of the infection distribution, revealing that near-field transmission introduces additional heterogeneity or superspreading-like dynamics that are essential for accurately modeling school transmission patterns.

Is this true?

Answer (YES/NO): NO